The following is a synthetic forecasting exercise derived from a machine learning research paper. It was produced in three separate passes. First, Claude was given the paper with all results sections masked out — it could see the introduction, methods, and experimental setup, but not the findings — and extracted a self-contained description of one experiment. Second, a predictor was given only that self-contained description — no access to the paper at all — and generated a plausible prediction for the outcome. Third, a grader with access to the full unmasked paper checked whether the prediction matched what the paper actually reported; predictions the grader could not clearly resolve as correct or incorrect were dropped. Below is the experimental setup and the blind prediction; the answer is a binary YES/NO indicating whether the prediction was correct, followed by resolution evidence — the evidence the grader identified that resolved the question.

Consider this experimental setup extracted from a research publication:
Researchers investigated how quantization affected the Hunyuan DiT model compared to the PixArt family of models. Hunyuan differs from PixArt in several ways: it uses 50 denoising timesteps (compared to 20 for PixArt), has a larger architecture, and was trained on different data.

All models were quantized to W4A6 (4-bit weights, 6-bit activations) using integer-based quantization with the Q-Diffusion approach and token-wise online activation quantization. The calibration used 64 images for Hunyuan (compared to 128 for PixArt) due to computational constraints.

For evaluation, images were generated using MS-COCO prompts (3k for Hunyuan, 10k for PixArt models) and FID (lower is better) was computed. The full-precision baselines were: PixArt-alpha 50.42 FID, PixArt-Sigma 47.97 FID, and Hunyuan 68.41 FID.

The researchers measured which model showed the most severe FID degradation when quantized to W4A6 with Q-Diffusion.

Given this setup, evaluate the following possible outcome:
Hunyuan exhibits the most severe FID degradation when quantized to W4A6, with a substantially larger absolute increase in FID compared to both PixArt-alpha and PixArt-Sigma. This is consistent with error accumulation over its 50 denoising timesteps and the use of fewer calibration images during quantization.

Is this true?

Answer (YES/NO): YES